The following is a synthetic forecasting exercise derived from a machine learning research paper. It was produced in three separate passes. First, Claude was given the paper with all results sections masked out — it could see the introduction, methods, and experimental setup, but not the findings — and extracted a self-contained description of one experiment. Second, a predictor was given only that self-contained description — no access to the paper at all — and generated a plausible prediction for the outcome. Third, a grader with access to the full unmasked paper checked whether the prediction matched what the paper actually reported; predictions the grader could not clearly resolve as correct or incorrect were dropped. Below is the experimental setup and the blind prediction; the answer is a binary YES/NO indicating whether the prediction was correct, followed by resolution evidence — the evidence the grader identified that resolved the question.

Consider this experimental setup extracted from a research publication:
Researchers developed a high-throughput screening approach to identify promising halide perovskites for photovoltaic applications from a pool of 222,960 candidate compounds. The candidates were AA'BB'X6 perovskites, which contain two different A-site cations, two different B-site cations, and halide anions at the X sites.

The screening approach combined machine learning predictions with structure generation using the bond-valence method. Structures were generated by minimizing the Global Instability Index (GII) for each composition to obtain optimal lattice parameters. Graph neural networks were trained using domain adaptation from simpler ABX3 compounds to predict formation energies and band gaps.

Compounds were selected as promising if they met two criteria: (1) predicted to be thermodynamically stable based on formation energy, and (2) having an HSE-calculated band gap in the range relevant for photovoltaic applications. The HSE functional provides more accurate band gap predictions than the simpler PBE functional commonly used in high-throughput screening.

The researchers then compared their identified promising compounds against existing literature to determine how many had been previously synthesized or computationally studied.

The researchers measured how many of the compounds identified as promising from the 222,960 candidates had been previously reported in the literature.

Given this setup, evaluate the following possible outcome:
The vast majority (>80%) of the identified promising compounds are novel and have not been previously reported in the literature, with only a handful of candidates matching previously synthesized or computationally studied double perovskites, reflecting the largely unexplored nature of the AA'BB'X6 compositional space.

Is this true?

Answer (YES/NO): YES